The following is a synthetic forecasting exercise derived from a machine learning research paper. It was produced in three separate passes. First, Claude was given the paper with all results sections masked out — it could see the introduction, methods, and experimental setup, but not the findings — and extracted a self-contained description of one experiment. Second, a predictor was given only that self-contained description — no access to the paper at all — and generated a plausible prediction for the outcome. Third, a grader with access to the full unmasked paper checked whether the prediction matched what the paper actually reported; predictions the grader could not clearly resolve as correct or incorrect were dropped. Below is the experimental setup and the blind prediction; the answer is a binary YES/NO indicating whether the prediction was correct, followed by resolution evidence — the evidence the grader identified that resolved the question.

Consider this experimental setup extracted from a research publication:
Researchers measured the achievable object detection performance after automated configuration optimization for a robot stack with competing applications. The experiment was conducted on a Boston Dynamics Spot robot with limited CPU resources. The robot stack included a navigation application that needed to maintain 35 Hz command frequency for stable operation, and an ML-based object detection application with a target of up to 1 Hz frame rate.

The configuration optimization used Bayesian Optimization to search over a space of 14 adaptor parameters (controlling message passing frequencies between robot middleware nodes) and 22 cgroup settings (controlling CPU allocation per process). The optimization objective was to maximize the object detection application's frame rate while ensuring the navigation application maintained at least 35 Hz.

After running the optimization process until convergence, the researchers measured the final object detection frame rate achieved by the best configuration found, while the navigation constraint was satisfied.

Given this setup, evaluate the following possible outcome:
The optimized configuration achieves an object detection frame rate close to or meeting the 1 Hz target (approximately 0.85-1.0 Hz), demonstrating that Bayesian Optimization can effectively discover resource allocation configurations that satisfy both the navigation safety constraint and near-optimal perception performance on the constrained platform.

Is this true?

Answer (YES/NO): NO